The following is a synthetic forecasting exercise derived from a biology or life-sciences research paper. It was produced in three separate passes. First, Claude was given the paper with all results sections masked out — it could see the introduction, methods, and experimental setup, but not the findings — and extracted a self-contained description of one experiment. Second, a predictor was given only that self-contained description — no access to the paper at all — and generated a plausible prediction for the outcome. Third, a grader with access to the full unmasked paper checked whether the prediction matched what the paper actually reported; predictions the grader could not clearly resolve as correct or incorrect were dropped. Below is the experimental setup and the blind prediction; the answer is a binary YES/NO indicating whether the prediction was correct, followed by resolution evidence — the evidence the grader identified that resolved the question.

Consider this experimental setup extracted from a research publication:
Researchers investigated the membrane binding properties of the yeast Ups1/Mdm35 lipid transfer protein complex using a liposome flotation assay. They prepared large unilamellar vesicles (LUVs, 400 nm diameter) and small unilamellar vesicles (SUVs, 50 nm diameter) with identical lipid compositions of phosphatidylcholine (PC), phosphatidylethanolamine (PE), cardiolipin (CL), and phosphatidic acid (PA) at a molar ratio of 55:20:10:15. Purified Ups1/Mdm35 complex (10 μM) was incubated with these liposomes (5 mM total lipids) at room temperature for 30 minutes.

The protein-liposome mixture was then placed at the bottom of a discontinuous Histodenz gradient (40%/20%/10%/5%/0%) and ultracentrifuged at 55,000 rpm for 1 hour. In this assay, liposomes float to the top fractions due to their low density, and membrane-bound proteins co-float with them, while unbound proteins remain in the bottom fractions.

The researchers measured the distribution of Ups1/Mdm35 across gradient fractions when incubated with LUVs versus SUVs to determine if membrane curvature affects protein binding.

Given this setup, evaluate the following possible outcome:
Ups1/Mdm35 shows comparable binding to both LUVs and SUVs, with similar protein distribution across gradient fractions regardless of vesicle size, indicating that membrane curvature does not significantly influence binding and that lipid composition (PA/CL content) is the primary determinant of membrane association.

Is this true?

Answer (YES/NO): NO